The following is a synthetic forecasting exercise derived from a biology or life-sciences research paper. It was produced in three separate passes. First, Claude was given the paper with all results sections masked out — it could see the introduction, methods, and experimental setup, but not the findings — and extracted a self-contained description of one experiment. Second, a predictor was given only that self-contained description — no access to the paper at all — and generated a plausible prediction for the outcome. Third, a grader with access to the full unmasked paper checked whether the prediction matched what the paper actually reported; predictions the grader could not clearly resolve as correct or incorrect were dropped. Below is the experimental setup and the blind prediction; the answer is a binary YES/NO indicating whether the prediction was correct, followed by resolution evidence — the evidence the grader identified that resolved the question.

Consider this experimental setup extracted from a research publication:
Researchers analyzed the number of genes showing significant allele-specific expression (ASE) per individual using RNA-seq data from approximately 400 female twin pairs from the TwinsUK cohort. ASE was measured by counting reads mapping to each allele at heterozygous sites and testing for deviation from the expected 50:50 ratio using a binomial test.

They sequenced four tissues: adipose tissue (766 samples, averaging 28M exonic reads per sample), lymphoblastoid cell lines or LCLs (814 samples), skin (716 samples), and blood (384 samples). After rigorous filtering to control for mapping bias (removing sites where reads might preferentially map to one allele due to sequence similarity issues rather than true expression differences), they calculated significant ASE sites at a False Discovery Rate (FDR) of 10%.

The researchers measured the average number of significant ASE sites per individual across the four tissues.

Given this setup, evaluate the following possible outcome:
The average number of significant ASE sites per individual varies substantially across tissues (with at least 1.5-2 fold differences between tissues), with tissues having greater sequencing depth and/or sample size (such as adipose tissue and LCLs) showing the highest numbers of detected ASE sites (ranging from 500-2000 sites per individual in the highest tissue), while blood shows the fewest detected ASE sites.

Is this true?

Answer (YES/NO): NO